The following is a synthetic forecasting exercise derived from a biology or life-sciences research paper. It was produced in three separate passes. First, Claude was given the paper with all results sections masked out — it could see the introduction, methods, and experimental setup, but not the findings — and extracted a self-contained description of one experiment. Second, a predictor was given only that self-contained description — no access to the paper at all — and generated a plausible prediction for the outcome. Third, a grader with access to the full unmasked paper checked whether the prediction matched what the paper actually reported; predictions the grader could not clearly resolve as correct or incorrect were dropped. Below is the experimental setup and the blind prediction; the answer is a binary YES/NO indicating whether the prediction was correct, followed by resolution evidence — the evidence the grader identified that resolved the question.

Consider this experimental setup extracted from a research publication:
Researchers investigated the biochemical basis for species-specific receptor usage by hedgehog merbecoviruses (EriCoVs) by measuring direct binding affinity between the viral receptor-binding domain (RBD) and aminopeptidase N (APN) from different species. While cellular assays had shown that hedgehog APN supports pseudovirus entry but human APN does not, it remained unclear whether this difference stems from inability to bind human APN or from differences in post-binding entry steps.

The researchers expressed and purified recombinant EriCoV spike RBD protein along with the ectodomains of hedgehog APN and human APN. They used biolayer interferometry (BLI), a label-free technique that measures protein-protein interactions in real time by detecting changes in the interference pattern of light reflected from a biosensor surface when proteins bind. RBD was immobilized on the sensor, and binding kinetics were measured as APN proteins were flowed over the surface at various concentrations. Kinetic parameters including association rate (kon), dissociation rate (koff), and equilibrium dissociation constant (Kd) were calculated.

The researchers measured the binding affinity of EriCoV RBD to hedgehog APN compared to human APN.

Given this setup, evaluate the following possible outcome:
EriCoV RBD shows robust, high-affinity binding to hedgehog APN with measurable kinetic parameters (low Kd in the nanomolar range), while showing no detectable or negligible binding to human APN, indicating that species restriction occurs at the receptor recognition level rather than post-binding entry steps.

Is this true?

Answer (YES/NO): NO